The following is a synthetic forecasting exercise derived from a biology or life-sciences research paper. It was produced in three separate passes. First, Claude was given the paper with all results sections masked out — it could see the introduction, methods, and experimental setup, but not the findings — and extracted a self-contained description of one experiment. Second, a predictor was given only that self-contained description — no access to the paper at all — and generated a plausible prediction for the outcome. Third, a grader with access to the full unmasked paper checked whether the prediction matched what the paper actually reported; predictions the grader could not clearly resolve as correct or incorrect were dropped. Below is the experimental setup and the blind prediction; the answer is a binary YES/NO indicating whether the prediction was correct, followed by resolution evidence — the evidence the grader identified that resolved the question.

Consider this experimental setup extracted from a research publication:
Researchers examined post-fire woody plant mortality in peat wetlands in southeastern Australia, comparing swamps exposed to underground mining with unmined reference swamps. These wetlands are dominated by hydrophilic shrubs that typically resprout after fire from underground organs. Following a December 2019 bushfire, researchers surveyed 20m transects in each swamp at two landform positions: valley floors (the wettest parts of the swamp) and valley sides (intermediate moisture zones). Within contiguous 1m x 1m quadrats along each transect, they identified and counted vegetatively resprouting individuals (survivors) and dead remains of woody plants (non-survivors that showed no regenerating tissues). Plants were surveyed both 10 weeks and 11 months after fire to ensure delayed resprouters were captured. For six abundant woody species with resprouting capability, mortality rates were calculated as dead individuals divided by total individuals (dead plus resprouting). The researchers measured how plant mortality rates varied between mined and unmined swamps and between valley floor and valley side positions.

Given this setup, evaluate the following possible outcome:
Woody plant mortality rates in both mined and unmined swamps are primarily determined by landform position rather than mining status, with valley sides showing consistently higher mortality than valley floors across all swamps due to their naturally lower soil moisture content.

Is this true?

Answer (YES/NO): NO